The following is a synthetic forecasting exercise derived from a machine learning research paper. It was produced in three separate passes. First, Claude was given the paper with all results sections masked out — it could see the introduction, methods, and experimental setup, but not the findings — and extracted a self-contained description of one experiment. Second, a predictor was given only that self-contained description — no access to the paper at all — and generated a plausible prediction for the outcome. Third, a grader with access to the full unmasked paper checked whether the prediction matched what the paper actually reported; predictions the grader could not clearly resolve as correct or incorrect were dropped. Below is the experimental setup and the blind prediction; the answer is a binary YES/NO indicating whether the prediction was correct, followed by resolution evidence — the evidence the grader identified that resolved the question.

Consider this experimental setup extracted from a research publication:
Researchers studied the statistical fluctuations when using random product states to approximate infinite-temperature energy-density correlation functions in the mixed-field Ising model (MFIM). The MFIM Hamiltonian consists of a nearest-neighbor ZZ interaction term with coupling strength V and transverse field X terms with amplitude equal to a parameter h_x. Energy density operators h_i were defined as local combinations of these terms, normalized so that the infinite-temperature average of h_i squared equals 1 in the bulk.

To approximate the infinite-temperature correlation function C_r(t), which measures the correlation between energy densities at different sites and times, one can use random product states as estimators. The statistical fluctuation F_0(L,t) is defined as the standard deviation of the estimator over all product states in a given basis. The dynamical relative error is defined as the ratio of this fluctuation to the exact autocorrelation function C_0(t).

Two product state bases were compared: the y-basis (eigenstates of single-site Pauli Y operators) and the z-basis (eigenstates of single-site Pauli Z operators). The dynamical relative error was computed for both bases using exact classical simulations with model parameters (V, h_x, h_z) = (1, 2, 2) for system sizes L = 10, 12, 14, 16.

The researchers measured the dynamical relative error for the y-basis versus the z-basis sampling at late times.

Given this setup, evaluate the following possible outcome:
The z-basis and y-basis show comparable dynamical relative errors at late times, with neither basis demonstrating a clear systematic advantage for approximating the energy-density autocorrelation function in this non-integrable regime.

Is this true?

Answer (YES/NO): NO